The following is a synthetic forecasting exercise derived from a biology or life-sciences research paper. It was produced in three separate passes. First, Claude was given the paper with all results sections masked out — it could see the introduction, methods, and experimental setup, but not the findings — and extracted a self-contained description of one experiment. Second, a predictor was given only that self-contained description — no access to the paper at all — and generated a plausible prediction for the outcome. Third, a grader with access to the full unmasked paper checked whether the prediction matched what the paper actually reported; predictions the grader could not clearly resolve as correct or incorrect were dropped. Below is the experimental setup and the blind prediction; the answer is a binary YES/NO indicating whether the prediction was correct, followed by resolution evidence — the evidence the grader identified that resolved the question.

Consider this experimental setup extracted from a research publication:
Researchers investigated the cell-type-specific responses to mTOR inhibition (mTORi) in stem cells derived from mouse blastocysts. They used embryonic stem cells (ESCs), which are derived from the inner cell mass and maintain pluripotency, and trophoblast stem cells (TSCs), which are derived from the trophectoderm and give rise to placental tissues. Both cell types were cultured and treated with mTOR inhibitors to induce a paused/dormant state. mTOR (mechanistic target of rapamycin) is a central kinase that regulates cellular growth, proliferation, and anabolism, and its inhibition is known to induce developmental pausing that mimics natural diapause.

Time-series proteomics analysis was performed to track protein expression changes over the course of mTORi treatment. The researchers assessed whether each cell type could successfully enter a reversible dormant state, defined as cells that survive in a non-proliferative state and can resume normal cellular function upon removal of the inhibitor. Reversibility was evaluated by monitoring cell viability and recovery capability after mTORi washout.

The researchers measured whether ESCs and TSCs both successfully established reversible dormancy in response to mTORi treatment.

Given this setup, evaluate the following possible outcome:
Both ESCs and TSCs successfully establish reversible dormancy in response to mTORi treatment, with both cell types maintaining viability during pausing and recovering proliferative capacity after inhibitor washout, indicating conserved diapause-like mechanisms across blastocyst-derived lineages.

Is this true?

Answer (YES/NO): NO